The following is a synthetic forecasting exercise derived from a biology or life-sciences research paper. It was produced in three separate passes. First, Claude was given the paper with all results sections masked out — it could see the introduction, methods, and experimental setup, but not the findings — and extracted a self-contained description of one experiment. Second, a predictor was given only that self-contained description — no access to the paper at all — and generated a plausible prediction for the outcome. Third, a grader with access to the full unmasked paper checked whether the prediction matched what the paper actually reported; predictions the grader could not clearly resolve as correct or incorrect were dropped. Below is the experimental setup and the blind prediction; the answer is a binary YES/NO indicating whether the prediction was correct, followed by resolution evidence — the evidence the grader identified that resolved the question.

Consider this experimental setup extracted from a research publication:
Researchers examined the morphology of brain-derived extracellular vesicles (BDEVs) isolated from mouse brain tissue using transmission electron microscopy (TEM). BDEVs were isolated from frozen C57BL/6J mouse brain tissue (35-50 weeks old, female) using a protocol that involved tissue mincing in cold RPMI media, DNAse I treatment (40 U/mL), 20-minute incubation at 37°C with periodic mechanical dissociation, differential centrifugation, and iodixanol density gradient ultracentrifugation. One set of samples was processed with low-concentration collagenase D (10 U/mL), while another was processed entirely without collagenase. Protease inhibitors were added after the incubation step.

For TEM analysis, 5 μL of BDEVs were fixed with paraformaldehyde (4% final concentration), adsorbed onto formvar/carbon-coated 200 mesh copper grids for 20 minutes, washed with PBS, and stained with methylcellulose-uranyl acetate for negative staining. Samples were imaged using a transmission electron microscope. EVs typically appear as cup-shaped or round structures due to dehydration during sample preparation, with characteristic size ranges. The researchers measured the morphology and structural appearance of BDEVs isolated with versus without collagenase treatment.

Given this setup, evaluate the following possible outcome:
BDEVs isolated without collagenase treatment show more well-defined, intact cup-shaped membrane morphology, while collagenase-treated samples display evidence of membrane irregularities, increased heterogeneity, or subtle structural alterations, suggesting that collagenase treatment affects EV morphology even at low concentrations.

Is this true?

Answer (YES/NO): NO